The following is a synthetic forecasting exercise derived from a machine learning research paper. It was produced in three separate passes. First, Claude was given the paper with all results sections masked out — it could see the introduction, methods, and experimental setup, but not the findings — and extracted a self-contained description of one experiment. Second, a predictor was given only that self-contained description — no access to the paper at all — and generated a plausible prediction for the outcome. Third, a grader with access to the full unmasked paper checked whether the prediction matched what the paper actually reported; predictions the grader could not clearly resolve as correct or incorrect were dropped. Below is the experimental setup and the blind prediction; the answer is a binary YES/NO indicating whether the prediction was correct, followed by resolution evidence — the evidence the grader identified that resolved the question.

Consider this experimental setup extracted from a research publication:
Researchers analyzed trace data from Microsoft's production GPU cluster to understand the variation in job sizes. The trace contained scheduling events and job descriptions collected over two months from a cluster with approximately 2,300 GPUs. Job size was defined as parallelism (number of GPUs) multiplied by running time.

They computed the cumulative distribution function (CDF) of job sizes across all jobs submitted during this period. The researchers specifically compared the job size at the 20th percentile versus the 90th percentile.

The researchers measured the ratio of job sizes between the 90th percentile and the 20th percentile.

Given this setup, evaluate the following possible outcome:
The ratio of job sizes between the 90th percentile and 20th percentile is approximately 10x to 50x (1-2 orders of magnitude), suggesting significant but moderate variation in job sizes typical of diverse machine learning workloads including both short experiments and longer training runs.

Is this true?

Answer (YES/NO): NO